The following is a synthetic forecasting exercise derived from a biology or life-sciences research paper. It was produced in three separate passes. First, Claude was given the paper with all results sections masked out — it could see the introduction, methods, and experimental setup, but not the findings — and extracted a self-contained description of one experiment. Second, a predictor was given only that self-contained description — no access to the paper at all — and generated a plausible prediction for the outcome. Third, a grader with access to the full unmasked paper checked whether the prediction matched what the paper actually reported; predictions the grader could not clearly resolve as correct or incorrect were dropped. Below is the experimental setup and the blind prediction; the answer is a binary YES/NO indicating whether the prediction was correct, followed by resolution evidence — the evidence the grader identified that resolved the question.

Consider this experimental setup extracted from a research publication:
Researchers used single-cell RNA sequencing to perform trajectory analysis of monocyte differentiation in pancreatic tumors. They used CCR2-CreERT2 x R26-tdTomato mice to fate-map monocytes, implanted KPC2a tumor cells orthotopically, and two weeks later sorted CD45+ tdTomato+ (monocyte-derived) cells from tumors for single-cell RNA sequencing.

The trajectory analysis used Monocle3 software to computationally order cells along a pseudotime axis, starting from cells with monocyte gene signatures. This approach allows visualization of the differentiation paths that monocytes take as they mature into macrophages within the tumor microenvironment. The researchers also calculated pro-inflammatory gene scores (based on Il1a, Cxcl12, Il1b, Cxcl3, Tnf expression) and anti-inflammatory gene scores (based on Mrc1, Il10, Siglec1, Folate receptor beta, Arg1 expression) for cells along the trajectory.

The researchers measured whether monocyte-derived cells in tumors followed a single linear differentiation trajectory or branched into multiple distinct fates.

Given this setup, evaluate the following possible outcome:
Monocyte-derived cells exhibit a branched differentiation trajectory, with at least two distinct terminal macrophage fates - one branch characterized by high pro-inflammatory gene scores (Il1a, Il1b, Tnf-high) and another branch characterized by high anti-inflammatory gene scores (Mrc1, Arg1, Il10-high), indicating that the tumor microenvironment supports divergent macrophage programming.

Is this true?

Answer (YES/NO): YES